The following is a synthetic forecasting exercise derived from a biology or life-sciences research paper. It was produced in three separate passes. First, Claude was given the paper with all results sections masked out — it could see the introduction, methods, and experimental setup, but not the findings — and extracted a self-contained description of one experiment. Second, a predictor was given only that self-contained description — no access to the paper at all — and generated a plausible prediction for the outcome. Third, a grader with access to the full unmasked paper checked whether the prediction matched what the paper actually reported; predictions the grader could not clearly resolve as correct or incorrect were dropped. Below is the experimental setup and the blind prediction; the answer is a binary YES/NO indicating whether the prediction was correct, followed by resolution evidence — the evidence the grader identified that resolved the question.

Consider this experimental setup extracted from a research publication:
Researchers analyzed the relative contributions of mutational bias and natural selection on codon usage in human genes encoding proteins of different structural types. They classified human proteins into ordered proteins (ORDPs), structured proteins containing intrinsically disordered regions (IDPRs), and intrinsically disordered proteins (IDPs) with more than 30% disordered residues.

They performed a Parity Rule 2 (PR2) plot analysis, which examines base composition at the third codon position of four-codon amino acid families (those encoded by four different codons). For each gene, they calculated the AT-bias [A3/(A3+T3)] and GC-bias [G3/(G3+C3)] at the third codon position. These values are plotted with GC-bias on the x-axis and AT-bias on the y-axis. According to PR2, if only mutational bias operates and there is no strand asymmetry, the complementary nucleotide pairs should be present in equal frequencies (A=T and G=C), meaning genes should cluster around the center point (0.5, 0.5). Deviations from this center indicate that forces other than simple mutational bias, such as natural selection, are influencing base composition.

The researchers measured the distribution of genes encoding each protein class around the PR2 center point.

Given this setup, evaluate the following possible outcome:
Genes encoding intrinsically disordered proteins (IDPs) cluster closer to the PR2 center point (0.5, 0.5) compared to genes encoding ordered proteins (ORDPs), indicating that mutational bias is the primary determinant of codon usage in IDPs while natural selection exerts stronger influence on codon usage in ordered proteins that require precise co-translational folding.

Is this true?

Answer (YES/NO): NO